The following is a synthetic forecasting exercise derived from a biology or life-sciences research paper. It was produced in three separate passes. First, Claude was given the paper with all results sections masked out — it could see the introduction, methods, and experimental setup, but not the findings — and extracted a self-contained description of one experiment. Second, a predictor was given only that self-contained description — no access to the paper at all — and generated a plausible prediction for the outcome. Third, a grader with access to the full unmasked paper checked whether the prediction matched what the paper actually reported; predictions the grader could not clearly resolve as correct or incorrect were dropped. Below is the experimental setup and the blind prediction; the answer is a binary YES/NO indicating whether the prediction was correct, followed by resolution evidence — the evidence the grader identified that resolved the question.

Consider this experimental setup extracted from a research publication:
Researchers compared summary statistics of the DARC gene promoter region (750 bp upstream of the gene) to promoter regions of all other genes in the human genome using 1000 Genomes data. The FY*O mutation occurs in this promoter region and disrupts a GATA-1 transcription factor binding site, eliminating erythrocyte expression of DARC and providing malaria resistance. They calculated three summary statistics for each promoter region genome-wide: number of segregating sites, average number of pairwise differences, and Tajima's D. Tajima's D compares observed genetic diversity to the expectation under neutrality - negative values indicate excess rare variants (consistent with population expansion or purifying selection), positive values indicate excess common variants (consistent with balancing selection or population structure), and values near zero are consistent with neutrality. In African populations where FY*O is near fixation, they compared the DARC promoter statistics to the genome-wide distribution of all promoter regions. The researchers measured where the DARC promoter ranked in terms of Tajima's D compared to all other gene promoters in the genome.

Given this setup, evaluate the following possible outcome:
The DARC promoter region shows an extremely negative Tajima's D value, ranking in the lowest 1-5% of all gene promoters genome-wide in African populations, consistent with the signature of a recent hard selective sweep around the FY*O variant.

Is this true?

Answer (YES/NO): NO